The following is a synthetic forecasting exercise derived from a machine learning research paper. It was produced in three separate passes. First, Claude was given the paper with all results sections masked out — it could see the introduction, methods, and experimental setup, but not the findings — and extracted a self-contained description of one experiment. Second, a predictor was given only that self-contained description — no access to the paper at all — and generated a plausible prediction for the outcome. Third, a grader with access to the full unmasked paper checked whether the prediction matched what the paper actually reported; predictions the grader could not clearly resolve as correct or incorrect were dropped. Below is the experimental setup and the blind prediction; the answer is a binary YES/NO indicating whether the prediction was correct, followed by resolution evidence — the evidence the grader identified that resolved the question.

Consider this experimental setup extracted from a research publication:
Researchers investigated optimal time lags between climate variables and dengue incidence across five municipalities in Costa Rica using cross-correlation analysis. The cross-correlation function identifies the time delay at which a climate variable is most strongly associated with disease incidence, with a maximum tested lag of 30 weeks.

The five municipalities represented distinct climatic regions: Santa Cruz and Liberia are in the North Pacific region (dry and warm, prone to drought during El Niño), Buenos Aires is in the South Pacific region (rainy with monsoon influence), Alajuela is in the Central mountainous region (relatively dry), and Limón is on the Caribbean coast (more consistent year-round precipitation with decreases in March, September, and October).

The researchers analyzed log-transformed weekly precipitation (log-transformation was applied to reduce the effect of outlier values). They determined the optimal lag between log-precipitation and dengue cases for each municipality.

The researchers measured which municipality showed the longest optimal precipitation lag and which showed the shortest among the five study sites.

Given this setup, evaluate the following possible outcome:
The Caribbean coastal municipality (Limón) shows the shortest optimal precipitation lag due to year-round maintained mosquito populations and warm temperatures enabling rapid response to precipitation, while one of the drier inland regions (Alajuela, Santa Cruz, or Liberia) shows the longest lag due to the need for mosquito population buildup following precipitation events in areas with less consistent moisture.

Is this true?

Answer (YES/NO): NO